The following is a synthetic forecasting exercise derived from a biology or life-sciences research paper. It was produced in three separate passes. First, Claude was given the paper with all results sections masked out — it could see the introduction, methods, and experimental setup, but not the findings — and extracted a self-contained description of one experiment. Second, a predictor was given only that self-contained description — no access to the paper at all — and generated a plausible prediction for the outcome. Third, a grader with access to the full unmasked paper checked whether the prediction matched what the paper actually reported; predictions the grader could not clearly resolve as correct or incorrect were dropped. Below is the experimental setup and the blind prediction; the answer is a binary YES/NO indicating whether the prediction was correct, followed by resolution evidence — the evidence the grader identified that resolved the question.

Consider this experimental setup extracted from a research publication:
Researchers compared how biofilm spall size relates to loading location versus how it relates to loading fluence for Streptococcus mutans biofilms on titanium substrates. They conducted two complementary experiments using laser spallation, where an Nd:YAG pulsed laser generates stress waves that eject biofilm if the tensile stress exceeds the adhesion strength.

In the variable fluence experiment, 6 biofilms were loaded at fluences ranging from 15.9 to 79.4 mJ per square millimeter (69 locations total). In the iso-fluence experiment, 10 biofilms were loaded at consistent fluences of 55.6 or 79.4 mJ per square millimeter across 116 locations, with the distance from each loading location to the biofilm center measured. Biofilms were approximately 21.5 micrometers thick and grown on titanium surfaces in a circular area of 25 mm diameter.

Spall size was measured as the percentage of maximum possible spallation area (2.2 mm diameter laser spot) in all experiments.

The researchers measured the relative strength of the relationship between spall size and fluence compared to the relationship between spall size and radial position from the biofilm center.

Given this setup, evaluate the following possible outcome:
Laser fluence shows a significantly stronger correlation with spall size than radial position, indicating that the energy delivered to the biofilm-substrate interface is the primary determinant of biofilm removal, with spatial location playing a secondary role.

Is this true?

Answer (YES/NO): YES